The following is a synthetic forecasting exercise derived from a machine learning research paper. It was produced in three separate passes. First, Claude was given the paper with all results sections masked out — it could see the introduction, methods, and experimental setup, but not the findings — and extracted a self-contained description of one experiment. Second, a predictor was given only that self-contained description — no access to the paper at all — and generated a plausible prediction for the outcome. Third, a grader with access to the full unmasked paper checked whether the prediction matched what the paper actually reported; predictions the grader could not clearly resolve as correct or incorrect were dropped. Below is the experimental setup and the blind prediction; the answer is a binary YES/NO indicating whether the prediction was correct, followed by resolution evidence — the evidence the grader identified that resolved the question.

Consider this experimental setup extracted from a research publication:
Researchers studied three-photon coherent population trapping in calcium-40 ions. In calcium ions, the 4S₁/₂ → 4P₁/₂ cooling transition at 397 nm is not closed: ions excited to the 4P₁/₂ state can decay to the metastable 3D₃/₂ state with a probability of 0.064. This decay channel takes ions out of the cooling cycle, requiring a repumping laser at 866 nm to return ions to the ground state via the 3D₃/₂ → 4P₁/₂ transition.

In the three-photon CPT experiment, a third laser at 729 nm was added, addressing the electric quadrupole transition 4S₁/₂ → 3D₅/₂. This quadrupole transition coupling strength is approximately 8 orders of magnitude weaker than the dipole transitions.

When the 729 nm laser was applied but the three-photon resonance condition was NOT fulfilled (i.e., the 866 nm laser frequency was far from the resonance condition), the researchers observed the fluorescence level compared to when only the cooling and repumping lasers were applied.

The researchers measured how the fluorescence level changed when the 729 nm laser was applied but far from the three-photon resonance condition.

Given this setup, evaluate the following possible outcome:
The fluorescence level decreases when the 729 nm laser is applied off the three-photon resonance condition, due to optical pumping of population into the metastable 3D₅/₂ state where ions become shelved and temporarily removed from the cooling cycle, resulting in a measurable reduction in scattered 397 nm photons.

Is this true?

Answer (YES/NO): YES